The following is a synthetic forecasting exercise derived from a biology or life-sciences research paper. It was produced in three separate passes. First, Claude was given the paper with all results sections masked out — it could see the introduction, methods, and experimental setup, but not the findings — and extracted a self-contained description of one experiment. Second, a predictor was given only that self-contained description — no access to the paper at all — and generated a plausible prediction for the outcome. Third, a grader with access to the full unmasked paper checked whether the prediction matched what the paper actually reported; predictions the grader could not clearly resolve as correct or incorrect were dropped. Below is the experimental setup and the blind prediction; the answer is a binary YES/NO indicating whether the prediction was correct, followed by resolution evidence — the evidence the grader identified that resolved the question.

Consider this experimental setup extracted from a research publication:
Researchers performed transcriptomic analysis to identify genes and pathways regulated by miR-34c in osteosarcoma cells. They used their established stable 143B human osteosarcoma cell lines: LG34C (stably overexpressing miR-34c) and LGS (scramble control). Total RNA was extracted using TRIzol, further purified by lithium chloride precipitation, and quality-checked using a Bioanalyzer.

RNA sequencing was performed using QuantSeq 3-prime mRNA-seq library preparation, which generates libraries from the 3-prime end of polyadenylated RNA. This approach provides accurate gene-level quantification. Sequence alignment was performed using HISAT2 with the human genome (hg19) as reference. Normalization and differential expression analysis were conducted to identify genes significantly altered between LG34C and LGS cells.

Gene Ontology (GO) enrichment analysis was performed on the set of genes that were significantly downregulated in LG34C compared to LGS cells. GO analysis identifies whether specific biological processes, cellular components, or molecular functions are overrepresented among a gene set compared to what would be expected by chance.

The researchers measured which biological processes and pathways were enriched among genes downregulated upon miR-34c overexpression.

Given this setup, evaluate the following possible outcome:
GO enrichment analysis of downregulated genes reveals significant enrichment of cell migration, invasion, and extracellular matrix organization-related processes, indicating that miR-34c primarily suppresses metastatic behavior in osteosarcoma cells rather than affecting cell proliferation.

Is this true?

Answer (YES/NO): NO